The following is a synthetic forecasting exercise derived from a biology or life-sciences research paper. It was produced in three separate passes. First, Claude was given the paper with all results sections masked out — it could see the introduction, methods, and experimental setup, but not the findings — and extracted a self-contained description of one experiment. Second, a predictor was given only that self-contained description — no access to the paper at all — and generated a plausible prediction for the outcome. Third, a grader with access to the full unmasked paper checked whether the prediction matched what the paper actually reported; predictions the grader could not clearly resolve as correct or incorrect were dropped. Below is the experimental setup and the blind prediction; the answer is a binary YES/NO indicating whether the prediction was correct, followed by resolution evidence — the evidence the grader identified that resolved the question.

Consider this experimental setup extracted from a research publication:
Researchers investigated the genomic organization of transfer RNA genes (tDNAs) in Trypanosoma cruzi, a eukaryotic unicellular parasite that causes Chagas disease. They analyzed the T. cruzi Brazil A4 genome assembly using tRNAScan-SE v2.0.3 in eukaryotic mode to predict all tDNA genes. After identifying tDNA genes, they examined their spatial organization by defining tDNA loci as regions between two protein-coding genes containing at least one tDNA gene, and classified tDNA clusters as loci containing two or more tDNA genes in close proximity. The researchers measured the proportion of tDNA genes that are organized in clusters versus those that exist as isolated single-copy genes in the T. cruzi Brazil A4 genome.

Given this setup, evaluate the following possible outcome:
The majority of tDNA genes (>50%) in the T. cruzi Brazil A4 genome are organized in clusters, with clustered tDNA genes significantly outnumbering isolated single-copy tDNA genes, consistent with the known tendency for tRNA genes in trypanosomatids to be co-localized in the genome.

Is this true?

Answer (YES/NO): YES